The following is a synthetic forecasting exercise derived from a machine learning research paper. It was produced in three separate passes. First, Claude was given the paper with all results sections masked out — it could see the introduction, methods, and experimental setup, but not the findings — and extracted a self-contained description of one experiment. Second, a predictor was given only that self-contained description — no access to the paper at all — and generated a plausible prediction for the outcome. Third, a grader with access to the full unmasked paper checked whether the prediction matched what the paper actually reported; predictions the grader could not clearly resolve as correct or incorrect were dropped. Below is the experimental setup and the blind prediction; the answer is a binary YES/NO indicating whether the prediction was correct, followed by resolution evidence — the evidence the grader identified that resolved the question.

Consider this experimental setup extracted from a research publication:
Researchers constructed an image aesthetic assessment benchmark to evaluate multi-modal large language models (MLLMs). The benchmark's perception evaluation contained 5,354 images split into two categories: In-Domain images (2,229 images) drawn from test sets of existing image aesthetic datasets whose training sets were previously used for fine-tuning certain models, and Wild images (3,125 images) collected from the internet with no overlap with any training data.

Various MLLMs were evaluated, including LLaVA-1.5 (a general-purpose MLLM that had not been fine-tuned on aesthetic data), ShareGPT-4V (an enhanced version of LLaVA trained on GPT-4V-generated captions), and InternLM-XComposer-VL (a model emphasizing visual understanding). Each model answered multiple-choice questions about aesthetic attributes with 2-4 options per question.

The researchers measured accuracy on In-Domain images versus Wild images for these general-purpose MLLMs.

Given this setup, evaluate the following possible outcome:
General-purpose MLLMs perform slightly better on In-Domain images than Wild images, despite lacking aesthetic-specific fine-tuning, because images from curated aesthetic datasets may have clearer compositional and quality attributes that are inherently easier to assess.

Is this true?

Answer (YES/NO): NO